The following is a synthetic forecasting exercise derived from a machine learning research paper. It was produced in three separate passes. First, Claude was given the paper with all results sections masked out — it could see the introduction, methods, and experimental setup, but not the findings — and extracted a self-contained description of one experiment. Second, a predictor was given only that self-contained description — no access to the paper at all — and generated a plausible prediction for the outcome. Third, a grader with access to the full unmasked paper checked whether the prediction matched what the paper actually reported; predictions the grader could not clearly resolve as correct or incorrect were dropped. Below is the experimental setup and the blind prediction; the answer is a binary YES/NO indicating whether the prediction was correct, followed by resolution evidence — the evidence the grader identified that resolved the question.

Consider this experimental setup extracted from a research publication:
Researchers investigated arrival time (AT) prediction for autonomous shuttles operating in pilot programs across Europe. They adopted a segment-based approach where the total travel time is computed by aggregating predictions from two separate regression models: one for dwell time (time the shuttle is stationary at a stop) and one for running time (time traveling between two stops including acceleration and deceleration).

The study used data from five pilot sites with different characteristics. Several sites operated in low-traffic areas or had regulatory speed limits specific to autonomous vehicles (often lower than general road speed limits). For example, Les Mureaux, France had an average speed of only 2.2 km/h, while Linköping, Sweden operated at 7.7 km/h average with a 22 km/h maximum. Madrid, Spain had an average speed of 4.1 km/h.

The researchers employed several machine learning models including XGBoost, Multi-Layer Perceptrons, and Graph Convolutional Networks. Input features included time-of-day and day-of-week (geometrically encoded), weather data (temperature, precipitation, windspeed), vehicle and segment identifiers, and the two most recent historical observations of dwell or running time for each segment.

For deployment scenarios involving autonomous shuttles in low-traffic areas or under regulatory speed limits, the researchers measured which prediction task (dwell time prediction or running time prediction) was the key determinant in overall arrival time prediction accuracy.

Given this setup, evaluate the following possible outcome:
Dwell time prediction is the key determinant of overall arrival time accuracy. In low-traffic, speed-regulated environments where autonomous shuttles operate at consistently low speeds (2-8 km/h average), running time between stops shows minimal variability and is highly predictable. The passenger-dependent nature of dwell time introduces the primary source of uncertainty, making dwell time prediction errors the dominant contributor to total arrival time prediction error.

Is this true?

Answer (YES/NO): YES